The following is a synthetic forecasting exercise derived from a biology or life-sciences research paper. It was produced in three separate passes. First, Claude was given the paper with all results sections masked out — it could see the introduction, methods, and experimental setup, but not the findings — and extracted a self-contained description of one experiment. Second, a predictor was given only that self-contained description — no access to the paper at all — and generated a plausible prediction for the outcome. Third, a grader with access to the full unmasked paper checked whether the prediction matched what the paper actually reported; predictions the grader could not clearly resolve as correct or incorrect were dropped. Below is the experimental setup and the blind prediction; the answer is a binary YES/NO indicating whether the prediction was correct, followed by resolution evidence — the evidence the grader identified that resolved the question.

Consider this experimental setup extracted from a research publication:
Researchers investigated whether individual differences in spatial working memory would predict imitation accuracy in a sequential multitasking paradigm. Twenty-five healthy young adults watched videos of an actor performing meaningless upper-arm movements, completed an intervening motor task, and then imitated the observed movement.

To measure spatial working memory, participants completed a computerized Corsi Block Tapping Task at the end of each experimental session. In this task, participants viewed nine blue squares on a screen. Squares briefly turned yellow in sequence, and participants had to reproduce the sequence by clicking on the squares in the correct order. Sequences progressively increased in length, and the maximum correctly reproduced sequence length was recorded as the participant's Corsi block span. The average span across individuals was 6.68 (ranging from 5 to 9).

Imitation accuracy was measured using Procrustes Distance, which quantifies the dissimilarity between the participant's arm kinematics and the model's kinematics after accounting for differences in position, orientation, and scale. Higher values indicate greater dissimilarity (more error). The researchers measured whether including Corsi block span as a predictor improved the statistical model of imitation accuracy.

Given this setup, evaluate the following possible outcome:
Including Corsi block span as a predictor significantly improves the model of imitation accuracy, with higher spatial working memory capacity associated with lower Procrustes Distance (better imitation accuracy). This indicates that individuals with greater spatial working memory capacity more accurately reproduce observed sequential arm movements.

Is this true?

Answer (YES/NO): NO